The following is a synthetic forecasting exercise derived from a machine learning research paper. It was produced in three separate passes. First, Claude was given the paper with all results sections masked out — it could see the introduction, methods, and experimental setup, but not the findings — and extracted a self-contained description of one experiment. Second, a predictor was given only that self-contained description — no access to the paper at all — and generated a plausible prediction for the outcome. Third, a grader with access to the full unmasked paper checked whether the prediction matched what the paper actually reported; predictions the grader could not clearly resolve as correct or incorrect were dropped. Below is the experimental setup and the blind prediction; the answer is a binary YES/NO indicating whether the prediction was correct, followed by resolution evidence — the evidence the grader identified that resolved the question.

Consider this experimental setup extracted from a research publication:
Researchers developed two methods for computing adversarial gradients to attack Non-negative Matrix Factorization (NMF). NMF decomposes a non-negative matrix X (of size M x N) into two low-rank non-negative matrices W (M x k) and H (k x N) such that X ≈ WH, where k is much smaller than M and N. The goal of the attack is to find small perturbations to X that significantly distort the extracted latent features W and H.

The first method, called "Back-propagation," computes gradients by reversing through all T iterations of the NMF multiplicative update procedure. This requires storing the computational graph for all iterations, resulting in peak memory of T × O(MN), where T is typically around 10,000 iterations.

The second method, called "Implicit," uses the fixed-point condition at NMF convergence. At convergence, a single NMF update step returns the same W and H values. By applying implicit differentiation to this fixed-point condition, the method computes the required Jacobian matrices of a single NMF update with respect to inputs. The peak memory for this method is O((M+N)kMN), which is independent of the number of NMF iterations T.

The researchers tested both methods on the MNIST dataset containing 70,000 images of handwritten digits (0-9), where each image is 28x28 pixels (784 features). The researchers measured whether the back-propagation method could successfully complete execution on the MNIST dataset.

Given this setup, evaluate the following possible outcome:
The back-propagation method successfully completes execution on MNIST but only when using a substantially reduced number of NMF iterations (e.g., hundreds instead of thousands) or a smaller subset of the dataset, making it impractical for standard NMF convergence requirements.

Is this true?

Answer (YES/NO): NO